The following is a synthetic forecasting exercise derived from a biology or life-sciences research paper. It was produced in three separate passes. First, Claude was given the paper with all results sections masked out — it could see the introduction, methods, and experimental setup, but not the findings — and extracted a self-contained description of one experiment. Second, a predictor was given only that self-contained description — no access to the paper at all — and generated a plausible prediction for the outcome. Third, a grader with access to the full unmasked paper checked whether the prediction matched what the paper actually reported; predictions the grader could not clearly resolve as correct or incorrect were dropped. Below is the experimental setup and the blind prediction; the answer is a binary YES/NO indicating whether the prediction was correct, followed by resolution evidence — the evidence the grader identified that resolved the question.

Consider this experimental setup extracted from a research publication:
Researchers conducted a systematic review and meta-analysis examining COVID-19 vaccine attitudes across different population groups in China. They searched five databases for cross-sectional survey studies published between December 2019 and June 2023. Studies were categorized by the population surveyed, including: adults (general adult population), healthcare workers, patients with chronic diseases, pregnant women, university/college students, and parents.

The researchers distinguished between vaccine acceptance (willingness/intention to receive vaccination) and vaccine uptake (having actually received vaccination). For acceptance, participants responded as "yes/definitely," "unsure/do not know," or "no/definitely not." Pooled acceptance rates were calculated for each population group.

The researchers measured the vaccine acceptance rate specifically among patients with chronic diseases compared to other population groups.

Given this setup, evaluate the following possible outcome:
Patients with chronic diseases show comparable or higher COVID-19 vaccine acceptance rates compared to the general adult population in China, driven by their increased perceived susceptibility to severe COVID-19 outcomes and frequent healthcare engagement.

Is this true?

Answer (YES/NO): NO